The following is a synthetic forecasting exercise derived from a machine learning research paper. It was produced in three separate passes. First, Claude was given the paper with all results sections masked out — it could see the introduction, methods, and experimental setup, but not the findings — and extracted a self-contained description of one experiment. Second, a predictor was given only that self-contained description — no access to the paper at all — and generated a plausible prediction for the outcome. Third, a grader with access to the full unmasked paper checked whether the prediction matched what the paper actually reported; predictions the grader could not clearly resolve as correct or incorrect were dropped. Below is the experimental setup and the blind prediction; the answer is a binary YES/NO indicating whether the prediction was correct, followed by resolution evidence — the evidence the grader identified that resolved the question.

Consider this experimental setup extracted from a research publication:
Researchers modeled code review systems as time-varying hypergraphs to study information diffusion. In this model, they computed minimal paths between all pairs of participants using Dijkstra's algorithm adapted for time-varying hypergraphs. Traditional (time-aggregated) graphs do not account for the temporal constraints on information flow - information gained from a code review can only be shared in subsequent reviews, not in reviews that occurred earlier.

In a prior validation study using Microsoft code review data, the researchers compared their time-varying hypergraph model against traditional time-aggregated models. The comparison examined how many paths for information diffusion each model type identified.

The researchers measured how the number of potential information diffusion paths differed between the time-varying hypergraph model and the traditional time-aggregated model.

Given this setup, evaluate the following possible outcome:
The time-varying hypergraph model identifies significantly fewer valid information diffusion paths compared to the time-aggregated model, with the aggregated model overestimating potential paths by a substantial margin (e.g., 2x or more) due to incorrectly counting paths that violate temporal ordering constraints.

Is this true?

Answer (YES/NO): YES